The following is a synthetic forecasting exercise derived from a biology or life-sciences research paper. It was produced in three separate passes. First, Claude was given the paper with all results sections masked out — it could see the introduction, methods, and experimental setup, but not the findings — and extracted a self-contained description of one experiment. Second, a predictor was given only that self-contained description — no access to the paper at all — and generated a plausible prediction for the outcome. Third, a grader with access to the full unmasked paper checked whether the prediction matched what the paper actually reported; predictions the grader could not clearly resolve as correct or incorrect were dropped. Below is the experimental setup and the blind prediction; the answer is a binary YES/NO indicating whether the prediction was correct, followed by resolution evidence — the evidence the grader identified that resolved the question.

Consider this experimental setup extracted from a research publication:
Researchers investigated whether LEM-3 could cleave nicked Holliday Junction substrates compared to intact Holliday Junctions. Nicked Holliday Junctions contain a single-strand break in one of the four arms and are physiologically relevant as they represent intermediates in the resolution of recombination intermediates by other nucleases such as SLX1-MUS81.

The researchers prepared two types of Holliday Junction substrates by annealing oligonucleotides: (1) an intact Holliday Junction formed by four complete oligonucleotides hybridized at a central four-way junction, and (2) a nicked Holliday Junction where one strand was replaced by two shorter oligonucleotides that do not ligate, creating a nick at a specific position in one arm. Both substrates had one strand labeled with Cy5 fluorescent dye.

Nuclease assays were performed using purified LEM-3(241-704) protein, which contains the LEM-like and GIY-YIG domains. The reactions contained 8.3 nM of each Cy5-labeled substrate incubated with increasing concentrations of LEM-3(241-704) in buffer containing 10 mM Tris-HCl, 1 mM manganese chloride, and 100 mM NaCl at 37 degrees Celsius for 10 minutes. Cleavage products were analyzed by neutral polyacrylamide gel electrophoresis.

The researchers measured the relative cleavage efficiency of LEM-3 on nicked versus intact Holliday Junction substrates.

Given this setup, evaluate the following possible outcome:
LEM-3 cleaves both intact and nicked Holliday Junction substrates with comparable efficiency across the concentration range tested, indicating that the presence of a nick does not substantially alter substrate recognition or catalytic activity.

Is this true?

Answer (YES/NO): NO